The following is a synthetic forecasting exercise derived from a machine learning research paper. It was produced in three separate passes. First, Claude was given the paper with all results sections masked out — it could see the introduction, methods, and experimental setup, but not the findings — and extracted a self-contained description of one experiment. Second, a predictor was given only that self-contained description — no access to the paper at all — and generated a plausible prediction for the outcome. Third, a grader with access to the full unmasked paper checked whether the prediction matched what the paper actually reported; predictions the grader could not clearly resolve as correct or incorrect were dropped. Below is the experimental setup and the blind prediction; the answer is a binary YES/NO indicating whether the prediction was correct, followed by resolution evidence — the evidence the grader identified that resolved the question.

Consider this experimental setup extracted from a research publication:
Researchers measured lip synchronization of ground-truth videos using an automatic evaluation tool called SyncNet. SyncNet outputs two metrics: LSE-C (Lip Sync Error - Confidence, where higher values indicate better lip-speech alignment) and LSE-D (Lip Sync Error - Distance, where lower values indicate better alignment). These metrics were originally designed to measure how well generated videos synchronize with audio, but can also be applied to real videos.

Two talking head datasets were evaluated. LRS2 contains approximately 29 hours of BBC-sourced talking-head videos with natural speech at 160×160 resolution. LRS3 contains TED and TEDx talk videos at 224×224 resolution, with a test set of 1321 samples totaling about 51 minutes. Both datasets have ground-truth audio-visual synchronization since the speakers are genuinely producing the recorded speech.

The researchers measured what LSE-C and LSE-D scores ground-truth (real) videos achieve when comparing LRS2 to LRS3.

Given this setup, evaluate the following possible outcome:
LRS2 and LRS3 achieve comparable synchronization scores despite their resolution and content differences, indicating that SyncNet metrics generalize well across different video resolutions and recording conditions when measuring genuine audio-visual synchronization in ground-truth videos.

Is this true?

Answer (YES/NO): NO